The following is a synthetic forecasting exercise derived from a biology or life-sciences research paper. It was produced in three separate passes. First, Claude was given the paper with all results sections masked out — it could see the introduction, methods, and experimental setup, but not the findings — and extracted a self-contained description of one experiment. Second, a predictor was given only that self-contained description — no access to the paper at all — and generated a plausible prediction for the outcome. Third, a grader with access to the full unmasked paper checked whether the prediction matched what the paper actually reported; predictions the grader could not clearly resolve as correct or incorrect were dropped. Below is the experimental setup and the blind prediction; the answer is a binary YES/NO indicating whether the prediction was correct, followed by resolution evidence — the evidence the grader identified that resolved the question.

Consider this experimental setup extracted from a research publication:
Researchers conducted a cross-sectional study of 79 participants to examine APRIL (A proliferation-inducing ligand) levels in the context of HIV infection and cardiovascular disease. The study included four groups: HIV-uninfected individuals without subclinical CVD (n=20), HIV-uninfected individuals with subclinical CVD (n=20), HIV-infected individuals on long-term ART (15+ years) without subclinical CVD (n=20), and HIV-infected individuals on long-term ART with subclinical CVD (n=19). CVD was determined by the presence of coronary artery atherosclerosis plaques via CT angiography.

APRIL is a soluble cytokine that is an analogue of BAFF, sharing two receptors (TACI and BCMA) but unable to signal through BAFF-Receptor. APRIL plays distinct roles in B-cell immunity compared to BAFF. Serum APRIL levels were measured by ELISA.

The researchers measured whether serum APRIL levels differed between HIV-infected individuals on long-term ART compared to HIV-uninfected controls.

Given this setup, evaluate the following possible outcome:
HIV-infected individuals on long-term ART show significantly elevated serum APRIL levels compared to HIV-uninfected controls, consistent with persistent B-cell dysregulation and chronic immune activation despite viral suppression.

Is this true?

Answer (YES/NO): NO